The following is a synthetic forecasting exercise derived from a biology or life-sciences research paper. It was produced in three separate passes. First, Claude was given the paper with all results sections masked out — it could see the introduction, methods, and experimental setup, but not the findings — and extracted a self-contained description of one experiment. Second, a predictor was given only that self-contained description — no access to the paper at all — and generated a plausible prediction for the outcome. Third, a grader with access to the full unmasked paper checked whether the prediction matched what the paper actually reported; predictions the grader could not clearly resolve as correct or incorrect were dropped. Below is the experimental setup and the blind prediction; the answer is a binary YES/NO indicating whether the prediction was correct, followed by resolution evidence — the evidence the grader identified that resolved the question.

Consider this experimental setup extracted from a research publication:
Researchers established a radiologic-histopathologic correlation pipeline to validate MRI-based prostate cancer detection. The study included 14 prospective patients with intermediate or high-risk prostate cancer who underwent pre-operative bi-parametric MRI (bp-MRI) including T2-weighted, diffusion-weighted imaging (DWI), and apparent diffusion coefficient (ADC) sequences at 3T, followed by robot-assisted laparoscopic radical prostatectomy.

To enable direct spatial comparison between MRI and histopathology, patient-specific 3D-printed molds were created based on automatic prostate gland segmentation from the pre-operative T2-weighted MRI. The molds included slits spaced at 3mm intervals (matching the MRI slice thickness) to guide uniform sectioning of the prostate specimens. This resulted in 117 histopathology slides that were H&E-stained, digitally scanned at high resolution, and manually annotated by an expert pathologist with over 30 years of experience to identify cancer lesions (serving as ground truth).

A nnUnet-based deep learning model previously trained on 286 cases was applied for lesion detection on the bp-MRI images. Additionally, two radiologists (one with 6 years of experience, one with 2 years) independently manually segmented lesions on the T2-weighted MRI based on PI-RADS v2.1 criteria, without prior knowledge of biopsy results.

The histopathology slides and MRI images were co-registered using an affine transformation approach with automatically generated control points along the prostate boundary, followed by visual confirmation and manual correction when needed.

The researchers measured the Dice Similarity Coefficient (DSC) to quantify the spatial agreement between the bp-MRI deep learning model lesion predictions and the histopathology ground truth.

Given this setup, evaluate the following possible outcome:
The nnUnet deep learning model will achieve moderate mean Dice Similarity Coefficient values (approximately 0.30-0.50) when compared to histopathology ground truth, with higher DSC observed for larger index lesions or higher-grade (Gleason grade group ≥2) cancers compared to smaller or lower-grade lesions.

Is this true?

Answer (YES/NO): NO